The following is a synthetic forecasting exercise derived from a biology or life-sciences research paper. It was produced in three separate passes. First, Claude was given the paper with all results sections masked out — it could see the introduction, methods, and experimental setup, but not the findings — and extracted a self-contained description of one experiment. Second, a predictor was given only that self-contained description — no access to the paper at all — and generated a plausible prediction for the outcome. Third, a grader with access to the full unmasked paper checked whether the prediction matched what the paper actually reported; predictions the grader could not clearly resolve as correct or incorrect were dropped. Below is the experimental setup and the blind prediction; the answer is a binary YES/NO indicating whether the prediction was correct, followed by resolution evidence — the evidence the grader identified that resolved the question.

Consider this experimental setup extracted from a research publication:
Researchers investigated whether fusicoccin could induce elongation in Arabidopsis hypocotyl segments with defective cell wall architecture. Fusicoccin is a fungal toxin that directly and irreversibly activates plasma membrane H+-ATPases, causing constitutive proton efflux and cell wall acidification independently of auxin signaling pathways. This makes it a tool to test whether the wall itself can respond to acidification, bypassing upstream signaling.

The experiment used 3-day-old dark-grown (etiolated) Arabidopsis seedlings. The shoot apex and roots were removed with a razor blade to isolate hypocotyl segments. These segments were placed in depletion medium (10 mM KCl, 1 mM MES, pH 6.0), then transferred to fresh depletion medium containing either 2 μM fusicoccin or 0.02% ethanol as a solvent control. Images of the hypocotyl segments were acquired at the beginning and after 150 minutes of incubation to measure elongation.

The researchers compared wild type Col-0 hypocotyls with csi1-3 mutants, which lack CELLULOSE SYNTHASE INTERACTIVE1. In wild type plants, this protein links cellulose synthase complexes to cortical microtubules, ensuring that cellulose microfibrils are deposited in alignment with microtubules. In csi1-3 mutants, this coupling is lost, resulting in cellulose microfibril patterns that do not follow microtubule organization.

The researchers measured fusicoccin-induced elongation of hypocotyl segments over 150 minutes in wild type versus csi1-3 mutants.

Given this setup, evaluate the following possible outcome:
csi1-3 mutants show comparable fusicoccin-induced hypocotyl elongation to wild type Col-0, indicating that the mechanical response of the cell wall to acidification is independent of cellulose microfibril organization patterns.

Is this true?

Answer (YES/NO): NO